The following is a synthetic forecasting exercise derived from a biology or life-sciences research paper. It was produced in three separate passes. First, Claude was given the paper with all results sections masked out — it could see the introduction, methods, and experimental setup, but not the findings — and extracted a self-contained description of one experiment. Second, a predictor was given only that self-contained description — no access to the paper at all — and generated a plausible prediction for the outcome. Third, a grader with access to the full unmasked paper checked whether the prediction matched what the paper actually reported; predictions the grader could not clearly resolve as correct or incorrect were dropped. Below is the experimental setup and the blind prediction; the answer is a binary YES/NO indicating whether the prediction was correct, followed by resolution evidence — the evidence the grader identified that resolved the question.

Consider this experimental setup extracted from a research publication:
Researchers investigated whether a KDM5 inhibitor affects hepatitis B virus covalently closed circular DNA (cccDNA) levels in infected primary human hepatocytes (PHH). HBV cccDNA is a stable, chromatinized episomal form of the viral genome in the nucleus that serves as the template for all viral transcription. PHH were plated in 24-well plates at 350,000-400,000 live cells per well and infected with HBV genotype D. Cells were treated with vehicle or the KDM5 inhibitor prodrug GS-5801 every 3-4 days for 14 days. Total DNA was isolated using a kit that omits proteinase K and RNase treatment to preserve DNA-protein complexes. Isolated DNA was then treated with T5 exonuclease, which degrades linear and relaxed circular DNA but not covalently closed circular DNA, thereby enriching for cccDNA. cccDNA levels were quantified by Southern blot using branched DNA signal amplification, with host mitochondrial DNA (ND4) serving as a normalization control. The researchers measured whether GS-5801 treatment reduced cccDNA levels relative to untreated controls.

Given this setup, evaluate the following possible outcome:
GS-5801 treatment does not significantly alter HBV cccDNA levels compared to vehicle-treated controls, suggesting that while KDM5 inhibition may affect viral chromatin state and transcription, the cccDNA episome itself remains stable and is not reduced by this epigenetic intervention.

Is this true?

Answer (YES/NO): YES